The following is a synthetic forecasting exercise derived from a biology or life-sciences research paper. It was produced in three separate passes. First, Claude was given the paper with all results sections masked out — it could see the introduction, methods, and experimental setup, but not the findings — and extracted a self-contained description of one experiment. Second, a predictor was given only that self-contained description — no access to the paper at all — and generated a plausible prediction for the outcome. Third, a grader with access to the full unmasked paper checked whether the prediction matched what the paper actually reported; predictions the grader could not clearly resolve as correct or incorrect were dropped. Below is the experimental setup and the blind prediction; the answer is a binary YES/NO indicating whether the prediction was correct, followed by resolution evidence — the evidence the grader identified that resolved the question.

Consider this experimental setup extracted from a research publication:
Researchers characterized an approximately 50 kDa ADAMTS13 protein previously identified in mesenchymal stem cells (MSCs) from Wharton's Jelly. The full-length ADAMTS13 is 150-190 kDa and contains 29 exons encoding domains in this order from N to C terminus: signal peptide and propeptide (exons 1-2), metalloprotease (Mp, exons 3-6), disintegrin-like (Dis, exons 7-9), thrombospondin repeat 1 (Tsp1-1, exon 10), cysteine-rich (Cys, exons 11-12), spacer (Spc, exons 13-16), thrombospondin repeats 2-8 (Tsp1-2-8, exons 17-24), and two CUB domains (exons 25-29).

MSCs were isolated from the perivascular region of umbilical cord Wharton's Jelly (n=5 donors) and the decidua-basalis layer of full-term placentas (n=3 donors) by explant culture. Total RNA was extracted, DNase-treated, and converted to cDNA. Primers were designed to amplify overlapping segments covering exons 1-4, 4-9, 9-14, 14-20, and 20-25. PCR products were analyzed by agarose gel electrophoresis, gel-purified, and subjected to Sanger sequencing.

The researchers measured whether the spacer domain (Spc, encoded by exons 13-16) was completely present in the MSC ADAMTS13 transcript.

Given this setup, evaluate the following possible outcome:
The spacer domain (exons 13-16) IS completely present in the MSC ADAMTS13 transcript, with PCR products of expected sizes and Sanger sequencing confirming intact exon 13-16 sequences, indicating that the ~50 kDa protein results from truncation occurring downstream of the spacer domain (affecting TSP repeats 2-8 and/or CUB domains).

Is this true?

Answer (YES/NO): NO